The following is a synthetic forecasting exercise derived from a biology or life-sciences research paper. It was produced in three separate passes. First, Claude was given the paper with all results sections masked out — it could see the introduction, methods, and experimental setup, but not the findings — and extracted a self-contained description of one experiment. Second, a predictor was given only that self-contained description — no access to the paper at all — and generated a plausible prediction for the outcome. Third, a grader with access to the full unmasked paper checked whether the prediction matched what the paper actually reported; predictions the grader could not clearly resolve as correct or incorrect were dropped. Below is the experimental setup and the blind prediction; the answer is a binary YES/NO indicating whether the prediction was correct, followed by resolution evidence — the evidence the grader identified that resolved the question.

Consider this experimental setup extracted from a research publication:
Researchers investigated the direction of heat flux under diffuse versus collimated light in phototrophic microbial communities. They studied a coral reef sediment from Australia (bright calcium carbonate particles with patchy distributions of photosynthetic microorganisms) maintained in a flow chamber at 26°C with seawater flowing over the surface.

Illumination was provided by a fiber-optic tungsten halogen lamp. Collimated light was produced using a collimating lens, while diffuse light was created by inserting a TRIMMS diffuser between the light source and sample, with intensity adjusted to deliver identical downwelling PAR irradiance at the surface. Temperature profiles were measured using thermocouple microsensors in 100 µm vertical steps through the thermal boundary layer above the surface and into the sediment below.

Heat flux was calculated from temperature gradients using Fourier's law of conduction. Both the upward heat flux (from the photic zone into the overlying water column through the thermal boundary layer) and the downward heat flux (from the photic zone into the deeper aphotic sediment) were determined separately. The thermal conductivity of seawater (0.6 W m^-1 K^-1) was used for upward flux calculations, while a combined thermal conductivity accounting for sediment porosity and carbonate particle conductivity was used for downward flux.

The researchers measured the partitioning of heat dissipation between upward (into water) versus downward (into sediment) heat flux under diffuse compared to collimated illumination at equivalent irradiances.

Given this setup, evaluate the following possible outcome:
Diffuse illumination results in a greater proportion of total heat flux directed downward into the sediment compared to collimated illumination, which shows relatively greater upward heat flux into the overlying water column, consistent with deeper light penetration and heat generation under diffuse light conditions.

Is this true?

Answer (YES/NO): NO